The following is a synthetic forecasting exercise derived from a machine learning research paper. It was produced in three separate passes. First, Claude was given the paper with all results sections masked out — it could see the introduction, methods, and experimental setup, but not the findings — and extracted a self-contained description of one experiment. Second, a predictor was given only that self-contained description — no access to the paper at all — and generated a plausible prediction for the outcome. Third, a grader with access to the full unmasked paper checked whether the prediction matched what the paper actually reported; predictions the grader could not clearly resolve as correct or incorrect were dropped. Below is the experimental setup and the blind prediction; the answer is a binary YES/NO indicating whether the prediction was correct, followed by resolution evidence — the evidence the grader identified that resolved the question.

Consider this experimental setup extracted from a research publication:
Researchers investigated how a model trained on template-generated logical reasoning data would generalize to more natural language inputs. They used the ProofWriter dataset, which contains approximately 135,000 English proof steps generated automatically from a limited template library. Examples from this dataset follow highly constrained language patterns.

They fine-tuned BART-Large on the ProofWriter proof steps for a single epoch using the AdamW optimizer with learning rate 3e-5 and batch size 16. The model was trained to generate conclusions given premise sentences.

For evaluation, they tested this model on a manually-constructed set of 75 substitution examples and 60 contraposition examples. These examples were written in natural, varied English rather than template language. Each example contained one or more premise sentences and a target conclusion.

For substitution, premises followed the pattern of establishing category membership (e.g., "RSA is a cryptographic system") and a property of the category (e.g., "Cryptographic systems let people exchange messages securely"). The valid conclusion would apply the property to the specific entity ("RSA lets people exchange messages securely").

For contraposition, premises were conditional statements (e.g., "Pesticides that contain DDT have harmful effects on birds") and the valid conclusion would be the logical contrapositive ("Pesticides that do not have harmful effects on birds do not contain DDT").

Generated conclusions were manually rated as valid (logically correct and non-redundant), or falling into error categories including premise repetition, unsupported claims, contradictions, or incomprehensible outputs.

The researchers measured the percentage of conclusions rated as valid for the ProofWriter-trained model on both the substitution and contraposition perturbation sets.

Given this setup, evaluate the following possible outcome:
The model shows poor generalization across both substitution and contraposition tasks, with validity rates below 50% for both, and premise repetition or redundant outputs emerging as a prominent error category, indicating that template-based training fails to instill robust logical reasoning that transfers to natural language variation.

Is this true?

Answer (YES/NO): NO